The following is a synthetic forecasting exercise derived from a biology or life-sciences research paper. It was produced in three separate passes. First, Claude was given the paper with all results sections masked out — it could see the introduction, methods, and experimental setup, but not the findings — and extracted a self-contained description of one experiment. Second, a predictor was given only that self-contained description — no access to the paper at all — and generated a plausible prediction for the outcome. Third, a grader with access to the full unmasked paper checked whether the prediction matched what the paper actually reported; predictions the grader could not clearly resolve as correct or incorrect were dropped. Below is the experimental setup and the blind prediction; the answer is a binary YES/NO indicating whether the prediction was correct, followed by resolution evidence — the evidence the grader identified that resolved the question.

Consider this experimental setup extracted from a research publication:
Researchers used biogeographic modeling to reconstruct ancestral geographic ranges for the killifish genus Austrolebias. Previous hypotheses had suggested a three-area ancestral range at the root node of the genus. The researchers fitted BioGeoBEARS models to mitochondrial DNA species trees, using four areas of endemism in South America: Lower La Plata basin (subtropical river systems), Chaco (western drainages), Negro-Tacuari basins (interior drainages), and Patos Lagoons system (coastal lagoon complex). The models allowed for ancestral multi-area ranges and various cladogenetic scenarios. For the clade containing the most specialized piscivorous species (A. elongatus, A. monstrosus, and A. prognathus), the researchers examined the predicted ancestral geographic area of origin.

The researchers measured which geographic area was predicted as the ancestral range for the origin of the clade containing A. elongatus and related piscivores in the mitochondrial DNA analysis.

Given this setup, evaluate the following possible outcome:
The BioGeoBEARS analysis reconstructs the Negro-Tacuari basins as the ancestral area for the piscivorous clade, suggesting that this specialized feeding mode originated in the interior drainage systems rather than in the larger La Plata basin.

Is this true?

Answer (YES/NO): NO